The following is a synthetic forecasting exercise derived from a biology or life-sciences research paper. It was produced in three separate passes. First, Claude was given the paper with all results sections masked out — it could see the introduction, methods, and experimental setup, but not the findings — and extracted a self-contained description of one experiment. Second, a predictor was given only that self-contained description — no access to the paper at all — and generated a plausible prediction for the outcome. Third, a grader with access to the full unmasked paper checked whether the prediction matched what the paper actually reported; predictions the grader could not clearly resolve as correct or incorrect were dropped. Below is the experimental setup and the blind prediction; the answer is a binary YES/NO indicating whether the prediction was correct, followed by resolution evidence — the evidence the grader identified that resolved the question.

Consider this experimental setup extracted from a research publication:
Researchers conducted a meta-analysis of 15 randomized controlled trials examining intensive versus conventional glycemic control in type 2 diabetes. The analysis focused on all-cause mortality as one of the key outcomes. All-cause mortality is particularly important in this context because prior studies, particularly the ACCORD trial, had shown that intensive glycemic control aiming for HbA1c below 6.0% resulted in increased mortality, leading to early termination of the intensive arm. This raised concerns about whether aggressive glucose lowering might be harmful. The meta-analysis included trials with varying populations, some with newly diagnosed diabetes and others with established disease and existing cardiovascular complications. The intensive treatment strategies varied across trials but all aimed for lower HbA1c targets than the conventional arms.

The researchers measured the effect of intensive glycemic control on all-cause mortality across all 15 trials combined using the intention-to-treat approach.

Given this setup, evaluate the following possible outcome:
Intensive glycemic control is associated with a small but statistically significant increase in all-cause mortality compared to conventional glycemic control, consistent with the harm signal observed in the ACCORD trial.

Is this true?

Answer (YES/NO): NO